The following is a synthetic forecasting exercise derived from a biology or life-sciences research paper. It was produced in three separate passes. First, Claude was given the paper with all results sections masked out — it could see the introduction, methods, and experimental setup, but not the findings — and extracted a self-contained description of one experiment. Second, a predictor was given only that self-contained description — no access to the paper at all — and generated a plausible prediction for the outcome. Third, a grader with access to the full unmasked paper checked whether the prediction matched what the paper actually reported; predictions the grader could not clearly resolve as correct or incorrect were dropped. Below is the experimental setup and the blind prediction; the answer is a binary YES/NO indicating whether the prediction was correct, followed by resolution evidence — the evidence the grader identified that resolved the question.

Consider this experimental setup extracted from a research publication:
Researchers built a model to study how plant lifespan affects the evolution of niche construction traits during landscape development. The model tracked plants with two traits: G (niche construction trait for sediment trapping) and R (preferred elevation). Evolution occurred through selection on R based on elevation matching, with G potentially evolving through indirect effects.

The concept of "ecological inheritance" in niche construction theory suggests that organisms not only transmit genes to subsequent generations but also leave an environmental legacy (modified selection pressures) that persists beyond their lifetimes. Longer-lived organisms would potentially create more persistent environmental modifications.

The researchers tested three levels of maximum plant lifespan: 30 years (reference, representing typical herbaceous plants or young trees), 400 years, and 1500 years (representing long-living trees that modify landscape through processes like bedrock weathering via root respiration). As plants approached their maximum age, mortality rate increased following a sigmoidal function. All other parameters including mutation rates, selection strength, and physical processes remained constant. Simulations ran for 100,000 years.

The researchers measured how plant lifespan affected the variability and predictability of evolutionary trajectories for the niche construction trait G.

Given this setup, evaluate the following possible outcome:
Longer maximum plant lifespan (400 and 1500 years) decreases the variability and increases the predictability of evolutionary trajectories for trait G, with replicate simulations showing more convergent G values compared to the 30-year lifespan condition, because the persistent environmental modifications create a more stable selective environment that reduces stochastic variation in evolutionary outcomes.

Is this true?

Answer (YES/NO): NO